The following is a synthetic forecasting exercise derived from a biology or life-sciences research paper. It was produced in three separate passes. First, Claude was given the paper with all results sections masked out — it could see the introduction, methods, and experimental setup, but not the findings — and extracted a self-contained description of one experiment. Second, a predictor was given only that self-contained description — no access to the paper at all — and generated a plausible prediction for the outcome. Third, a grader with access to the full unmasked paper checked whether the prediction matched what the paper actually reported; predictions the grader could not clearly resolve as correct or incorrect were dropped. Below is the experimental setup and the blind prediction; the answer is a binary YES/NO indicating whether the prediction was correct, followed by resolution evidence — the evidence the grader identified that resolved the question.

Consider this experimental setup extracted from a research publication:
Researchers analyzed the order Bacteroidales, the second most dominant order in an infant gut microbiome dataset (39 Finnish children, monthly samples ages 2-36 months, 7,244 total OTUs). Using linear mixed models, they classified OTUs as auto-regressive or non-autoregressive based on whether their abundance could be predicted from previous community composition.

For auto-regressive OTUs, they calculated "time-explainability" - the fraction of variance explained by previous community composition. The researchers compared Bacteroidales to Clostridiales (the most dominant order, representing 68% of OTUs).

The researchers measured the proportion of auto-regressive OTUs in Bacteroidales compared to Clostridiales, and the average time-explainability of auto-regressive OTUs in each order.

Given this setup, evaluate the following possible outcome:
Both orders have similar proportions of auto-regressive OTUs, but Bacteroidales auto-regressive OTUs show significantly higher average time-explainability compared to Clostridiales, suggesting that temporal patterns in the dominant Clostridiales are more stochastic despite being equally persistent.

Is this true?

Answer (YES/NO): NO